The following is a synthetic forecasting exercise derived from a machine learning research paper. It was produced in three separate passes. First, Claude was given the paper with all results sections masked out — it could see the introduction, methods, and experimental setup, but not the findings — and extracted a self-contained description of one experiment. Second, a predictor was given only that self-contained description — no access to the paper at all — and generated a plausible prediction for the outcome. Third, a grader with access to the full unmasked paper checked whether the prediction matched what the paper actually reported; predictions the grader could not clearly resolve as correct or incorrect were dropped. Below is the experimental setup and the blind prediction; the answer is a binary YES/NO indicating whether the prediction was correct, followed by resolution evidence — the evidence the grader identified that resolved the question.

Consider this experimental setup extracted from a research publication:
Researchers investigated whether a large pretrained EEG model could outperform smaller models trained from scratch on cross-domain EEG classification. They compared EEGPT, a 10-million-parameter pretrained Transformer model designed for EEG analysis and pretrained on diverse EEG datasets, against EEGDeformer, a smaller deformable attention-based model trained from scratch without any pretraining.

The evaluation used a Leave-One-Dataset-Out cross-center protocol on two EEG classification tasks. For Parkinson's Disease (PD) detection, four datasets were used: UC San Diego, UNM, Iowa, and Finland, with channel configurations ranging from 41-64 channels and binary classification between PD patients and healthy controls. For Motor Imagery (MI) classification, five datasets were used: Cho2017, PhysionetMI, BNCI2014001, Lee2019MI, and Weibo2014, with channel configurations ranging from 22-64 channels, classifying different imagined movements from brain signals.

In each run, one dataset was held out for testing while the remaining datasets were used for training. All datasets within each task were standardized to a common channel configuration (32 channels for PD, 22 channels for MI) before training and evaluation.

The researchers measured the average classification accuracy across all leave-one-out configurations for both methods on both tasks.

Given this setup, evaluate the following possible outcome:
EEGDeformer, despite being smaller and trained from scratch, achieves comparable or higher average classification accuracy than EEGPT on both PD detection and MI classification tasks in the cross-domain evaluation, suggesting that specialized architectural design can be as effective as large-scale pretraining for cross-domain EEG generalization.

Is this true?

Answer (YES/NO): YES